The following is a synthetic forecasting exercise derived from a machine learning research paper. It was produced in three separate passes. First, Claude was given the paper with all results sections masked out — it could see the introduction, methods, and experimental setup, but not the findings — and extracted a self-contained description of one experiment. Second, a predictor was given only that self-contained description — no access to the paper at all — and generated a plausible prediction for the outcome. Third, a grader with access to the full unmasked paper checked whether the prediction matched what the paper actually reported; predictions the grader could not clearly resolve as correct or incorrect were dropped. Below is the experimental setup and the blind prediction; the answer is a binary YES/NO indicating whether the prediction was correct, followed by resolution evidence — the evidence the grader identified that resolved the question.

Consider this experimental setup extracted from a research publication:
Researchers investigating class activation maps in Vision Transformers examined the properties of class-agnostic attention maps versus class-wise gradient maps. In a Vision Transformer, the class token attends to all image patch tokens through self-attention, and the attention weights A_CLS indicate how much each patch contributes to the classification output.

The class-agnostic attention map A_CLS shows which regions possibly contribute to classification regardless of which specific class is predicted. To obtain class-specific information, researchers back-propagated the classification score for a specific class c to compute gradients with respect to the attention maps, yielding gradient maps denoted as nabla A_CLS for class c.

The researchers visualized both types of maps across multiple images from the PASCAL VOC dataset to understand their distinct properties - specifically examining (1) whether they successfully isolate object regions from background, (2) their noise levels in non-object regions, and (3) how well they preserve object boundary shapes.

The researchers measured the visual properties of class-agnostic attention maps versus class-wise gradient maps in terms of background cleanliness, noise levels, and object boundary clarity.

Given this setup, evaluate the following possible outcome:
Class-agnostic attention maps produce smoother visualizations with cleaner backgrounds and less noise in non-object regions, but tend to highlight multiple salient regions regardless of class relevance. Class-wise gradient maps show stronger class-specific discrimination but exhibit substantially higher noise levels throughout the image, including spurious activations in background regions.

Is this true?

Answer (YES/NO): YES